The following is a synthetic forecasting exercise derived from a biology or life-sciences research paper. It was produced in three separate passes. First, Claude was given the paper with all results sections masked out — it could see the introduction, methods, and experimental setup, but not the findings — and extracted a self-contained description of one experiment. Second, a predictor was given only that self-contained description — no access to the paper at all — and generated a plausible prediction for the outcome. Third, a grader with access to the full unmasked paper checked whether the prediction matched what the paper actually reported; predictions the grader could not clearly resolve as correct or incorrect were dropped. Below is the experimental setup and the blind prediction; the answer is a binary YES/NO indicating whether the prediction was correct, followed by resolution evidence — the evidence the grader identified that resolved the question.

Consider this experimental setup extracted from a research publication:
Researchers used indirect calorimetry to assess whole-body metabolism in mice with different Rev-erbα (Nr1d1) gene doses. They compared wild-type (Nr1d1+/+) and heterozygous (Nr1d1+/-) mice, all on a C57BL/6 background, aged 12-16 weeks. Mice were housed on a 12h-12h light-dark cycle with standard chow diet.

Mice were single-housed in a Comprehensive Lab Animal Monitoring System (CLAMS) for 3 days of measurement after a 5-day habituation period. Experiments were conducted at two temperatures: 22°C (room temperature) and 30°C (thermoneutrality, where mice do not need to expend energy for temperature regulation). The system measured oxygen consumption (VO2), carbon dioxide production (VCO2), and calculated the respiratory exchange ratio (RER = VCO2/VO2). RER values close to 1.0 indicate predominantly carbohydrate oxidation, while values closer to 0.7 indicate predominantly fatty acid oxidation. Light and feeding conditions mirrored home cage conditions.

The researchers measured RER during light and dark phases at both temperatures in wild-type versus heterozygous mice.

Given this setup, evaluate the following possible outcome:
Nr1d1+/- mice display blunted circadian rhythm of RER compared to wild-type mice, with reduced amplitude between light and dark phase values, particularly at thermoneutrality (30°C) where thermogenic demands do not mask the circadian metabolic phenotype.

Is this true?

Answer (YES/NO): NO